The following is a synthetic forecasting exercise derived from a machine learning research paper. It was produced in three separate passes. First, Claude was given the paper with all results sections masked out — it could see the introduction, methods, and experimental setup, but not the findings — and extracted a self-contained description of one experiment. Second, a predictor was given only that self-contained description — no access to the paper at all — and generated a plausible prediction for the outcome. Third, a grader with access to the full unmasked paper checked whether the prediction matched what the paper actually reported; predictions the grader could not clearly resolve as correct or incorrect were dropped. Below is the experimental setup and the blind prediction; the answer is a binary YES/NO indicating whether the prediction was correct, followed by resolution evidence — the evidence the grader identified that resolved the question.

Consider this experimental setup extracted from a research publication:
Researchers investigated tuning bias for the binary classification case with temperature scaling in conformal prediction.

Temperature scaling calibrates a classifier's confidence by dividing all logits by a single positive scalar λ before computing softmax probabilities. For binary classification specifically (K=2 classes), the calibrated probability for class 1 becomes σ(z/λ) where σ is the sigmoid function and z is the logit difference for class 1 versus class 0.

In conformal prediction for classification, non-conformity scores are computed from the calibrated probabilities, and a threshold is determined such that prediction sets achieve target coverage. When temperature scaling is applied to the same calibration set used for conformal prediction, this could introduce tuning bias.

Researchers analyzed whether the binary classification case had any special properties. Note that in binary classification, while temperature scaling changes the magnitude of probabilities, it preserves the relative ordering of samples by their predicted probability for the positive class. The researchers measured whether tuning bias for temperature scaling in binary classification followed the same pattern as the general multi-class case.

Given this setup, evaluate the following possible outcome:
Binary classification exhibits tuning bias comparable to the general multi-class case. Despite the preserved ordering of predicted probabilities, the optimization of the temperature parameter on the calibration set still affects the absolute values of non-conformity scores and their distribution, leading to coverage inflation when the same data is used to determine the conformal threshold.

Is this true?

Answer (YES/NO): NO